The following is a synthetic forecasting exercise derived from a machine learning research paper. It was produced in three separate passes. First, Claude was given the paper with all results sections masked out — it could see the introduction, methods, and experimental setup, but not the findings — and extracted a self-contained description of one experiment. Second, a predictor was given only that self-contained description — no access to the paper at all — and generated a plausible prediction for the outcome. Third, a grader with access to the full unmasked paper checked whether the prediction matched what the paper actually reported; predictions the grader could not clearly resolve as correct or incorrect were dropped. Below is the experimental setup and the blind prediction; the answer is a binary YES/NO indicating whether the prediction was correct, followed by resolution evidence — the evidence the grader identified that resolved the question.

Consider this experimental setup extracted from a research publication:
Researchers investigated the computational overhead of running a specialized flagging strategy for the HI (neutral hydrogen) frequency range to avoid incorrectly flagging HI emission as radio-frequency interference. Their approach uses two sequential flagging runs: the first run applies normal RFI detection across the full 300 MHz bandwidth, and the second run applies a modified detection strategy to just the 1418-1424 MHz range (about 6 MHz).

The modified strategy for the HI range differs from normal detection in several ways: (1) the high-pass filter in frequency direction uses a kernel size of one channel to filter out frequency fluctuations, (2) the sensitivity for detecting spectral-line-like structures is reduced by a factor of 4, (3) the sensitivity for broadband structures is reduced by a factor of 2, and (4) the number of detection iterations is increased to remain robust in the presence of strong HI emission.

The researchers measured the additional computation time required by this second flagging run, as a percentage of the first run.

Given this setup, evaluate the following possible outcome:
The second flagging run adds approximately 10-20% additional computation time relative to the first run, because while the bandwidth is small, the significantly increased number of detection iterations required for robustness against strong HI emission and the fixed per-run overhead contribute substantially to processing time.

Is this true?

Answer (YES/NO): YES